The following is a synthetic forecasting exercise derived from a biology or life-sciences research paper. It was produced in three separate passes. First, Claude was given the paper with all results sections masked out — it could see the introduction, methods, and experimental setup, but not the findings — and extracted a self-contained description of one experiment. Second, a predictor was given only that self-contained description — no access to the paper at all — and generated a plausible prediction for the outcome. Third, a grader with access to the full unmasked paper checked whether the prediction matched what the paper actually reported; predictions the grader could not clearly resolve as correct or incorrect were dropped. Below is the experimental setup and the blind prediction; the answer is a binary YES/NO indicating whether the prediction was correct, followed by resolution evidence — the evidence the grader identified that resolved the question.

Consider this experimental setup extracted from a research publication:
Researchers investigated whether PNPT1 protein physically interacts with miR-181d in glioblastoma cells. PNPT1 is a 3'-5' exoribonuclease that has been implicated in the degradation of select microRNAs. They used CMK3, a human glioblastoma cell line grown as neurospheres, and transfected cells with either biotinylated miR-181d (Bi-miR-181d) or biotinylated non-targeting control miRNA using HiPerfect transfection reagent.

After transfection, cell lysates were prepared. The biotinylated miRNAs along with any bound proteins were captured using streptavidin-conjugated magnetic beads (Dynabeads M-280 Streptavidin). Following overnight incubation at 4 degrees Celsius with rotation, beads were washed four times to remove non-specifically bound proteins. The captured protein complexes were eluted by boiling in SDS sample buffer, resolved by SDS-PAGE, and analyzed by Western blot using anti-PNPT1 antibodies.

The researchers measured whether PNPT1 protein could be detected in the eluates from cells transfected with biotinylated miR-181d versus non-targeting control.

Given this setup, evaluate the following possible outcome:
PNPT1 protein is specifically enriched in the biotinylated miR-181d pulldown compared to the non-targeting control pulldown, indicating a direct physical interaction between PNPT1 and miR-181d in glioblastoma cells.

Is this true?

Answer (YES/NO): YES